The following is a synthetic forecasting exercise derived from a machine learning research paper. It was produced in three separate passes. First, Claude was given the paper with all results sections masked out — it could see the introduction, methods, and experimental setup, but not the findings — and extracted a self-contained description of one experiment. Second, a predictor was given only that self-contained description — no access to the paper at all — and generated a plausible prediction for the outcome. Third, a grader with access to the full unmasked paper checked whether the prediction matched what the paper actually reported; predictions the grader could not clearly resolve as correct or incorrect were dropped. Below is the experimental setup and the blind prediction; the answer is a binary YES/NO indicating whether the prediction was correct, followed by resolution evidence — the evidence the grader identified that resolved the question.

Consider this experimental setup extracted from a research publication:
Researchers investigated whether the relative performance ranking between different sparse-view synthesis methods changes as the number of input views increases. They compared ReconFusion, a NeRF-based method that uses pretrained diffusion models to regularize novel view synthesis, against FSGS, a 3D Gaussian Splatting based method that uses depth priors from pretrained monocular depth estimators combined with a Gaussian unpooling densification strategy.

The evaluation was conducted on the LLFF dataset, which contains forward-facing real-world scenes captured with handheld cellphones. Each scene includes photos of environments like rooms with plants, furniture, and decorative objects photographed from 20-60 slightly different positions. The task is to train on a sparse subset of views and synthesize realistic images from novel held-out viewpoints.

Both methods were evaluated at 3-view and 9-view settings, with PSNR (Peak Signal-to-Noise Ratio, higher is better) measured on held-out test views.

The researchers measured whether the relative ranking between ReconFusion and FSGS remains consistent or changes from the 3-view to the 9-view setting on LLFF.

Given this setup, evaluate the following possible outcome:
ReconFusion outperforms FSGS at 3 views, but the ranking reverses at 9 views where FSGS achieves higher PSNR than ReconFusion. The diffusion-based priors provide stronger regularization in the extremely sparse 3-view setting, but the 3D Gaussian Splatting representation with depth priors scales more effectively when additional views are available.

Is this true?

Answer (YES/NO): YES